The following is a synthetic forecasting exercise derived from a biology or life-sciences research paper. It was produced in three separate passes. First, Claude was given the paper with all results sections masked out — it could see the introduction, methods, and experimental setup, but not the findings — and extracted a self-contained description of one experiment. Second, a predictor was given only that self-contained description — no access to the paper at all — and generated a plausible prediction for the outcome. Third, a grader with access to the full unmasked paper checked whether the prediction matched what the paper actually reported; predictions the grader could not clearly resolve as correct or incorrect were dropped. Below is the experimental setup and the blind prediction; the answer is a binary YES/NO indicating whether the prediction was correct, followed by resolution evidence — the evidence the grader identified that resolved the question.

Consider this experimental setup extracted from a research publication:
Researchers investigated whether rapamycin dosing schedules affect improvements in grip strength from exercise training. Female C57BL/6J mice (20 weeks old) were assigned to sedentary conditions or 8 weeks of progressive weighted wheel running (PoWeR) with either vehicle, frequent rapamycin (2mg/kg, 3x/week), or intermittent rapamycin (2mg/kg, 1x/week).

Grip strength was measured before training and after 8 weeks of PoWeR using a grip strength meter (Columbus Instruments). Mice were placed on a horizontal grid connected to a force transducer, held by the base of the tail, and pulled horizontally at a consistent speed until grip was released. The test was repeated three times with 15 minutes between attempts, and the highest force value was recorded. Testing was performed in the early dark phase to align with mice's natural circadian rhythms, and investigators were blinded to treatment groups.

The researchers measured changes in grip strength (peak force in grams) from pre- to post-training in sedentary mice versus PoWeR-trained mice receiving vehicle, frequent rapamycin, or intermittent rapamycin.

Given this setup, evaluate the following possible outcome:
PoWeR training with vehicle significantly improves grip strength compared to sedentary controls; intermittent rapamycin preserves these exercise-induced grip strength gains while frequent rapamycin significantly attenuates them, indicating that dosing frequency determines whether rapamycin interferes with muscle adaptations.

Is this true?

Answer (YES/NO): NO